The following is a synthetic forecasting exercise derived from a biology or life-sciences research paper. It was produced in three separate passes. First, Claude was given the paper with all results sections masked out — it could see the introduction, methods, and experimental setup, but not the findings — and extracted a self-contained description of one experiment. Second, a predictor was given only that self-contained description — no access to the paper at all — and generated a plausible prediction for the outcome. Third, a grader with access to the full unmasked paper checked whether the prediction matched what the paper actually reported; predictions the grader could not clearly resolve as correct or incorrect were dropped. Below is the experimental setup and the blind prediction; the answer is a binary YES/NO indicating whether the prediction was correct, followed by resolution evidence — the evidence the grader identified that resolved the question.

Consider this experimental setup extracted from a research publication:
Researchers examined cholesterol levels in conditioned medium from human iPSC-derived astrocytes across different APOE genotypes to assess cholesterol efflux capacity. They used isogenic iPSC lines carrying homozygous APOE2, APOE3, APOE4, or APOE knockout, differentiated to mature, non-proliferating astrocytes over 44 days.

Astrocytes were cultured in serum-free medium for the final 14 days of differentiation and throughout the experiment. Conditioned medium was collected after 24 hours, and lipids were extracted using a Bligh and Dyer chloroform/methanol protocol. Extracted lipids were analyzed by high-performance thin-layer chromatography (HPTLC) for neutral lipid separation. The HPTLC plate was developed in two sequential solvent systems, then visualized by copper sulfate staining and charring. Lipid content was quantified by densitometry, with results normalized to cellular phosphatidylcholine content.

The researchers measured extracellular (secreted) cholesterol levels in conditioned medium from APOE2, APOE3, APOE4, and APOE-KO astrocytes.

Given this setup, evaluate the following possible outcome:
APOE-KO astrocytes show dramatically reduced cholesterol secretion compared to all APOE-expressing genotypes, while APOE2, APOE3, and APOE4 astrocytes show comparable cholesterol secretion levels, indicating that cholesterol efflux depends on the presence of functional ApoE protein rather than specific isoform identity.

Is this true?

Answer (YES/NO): NO